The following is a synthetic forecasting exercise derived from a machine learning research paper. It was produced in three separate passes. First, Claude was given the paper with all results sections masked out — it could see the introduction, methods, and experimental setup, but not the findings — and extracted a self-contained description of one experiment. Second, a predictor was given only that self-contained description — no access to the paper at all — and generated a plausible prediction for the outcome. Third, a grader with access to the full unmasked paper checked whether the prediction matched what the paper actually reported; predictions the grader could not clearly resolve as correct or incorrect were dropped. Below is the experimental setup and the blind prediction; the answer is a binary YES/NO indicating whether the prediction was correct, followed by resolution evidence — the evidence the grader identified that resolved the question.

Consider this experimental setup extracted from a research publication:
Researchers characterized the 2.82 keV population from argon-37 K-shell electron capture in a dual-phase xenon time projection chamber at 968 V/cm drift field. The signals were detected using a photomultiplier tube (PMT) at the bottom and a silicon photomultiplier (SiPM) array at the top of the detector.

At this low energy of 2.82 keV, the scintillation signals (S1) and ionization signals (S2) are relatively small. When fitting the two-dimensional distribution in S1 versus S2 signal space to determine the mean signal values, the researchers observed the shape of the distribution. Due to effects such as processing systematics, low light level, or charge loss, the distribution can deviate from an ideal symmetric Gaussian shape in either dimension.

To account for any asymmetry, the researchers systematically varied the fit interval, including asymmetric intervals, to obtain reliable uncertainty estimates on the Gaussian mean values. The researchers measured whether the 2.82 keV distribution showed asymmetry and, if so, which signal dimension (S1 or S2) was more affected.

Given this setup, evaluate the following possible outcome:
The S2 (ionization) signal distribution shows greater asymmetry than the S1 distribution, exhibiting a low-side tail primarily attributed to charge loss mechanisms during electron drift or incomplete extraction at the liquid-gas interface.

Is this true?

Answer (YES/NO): NO